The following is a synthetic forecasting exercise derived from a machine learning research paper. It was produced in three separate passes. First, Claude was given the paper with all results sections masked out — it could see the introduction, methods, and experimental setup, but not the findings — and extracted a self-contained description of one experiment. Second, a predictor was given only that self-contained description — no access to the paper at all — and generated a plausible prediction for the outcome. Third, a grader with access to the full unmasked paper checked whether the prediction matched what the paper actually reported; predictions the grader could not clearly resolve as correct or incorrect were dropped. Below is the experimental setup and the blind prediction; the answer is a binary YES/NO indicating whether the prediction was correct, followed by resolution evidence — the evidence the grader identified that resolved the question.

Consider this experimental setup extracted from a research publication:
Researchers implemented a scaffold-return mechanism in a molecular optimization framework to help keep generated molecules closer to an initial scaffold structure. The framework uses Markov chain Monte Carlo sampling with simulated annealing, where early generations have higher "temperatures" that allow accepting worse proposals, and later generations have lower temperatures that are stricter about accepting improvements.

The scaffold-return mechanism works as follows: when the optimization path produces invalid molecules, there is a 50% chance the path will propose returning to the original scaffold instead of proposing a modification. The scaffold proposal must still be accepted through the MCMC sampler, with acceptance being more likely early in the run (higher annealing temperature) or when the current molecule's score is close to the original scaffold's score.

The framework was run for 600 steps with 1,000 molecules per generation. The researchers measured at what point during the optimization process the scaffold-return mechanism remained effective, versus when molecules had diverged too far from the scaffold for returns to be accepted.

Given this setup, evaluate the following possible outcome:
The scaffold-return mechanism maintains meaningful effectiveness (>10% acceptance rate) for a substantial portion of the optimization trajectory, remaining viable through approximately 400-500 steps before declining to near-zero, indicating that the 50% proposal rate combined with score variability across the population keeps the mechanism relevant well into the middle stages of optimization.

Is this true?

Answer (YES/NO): NO